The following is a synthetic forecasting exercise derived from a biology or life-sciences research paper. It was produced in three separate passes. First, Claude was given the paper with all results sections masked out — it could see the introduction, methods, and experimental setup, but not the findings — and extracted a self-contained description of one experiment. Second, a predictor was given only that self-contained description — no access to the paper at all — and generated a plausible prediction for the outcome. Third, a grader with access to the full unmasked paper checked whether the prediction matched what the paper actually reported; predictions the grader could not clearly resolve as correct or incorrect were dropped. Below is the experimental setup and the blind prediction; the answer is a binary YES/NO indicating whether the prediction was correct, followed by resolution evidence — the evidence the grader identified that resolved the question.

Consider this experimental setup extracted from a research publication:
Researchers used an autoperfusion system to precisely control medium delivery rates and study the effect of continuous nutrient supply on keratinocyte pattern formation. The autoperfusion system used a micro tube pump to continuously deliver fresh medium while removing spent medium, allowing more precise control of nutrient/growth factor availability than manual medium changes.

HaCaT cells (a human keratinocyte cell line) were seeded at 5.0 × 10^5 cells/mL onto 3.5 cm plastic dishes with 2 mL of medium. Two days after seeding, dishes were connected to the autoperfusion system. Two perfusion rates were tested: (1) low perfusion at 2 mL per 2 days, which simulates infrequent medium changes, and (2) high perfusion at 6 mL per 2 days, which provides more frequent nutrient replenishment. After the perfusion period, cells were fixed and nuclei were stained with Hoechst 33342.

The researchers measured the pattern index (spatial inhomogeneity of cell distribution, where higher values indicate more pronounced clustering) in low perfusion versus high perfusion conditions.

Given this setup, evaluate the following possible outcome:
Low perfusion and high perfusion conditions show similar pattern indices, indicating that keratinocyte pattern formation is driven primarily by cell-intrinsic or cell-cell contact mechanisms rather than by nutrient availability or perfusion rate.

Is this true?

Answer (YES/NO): NO